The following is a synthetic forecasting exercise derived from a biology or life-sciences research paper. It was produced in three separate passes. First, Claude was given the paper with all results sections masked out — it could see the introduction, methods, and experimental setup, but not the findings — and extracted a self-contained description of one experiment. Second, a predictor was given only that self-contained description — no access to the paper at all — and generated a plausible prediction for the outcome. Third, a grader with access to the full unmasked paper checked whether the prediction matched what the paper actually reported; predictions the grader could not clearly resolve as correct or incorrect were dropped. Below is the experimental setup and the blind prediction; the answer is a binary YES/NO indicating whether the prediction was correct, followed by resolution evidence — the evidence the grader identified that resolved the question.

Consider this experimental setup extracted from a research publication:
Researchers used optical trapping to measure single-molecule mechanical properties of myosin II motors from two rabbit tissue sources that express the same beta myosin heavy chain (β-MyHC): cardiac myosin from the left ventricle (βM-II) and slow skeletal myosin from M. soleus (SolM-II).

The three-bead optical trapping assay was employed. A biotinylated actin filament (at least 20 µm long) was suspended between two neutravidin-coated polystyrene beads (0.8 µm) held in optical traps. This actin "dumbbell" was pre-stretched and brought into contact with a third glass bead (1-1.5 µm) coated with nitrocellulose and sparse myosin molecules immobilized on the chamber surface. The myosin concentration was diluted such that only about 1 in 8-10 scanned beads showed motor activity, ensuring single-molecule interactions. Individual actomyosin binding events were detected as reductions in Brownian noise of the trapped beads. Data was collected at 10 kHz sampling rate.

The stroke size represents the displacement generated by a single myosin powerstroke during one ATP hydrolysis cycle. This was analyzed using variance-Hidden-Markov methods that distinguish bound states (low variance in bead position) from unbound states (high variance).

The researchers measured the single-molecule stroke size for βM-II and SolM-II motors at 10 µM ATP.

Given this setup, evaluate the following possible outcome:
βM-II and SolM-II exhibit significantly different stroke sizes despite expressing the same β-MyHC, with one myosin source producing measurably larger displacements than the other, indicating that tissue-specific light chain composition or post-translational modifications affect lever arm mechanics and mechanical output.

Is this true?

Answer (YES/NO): NO